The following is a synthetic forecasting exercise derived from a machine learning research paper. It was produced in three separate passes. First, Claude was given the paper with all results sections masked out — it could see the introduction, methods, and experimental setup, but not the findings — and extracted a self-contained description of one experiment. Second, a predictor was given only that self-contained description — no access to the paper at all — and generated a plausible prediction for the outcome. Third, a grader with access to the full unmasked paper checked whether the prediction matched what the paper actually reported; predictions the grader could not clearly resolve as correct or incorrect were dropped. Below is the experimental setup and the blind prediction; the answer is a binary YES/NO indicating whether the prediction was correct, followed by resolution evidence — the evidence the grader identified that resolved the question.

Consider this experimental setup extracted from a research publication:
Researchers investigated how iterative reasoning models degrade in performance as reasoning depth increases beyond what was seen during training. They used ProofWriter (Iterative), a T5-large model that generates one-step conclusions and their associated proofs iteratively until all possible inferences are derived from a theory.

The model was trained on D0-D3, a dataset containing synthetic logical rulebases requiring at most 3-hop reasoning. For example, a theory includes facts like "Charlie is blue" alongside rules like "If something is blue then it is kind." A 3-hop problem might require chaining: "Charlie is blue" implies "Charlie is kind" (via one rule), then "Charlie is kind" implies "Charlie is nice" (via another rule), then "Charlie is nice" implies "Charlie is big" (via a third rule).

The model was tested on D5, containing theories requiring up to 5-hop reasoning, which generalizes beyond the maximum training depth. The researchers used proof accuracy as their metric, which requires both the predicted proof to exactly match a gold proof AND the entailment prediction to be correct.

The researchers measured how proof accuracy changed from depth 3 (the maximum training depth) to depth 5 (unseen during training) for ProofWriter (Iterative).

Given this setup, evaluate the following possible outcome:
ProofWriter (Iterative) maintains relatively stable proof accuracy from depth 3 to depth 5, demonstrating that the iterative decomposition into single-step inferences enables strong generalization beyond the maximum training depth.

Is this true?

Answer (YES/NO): NO